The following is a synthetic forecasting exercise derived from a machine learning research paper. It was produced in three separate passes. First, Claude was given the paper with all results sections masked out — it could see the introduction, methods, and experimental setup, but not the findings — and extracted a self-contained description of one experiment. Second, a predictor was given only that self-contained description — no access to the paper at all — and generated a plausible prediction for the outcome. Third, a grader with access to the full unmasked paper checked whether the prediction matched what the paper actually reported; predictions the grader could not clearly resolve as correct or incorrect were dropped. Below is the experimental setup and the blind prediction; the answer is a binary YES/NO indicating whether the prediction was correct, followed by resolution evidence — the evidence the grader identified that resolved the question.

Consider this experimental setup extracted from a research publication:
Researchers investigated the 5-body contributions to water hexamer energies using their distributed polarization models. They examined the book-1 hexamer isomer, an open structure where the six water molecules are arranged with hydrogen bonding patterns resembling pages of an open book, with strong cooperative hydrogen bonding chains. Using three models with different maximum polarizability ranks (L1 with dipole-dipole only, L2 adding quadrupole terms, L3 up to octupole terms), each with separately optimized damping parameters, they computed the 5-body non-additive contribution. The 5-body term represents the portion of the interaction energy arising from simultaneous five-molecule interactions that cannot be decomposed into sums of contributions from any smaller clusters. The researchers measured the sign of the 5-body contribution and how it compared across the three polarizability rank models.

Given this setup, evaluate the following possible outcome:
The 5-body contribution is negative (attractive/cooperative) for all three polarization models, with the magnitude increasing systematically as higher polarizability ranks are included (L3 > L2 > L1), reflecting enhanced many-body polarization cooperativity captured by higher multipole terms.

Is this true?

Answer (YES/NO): NO